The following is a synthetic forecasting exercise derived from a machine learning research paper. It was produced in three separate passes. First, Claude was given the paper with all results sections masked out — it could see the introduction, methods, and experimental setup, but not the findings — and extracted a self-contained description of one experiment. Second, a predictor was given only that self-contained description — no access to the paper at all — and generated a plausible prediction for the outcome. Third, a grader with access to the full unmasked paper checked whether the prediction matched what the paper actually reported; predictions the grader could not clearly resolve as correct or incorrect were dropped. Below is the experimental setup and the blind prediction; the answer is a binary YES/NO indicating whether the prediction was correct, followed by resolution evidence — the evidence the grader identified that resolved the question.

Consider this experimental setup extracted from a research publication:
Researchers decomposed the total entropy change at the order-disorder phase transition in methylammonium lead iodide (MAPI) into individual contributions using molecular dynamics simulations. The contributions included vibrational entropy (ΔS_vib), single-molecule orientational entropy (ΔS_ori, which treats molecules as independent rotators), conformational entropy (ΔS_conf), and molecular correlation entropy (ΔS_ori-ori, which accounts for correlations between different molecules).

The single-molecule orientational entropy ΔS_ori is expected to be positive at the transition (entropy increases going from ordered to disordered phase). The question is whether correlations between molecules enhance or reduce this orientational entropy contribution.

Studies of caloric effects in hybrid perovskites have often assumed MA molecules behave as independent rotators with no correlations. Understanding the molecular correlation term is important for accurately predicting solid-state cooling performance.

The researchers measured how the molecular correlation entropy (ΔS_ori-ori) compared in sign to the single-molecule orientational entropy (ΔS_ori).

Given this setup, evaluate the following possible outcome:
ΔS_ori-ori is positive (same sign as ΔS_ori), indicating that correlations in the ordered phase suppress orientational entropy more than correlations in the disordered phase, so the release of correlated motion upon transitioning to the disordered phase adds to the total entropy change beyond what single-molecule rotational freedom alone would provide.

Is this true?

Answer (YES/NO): YES